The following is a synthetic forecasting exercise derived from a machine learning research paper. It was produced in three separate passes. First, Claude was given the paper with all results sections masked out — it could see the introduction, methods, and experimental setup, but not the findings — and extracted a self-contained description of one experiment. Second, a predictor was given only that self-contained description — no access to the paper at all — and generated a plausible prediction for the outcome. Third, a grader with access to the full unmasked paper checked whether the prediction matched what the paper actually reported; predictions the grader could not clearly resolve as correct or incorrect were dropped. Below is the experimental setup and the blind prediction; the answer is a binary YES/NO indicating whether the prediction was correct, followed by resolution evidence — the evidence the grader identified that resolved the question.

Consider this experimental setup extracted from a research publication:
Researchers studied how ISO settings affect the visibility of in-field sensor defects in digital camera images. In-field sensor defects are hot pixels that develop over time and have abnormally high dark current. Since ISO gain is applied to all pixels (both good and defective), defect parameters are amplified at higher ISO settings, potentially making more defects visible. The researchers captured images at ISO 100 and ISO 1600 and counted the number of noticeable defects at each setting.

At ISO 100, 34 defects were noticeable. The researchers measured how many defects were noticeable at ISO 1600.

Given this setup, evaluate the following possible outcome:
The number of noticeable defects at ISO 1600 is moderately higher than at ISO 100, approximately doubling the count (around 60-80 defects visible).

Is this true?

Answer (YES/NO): NO